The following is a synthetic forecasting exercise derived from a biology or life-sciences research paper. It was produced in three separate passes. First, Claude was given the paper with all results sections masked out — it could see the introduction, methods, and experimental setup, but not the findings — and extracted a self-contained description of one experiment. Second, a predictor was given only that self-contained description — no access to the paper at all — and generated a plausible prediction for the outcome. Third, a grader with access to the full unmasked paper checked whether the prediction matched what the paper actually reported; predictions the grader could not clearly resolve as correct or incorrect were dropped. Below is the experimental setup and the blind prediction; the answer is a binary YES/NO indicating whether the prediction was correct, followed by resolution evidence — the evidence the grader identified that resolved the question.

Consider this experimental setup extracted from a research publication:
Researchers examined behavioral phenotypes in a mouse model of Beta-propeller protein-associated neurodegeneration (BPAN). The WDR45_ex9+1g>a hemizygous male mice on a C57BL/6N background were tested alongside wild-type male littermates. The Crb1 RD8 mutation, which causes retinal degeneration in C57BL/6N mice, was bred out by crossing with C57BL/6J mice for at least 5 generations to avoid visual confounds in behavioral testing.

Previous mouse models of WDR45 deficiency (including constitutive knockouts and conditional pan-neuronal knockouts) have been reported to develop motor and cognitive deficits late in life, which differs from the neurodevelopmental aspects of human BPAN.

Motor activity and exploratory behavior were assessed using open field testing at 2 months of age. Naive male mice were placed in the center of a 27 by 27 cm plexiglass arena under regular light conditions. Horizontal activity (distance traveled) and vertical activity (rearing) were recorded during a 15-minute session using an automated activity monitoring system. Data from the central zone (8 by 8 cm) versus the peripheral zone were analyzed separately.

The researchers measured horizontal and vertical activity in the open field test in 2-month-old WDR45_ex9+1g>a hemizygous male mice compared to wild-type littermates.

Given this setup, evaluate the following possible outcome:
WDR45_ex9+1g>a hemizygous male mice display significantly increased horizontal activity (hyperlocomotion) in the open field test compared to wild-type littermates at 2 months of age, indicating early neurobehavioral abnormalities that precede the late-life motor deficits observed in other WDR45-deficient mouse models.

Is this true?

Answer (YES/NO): YES